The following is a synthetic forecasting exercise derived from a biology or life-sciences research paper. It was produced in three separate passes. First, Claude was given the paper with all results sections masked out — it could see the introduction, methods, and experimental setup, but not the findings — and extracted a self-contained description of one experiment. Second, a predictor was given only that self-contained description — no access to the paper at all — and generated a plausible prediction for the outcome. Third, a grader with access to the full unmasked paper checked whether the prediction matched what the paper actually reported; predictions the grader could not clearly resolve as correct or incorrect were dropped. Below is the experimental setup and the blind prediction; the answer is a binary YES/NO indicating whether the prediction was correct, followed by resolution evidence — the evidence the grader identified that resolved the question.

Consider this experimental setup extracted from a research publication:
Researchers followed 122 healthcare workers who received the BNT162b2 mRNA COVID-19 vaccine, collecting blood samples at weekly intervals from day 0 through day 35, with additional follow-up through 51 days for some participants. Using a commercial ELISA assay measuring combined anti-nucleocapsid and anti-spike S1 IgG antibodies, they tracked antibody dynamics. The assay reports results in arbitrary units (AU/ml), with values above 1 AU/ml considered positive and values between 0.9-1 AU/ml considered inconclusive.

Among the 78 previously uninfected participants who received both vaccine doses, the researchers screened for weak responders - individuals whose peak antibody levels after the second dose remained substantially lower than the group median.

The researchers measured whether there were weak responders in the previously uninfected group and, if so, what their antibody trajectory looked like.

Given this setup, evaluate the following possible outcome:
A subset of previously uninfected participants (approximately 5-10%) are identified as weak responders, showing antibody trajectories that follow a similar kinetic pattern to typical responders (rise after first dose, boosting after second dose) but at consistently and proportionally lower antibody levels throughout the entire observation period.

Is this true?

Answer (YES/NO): NO